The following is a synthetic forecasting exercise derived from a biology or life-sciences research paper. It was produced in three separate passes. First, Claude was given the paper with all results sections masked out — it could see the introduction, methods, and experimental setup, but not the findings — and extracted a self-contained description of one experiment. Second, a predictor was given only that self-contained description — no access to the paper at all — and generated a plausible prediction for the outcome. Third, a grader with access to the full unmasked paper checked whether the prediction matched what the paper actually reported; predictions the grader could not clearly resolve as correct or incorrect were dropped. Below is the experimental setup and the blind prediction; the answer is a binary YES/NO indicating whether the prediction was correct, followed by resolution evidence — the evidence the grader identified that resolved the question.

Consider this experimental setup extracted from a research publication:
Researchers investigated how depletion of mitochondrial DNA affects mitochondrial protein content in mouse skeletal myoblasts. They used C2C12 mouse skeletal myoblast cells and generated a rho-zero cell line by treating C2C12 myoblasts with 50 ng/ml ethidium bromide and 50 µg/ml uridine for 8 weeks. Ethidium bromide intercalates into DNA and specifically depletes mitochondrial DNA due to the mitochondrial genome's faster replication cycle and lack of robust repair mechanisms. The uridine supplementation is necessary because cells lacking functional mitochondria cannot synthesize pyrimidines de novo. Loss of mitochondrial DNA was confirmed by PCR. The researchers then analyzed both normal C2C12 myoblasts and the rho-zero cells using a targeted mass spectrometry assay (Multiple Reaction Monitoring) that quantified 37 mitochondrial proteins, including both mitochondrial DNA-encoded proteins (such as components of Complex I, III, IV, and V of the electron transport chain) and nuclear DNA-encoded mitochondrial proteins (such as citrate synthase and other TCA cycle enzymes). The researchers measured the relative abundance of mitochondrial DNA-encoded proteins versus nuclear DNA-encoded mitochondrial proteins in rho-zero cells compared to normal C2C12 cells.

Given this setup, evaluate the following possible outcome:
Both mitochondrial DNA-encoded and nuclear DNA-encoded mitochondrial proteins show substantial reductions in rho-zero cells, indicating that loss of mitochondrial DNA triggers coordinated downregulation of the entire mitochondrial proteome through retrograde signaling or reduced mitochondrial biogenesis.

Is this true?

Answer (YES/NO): NO